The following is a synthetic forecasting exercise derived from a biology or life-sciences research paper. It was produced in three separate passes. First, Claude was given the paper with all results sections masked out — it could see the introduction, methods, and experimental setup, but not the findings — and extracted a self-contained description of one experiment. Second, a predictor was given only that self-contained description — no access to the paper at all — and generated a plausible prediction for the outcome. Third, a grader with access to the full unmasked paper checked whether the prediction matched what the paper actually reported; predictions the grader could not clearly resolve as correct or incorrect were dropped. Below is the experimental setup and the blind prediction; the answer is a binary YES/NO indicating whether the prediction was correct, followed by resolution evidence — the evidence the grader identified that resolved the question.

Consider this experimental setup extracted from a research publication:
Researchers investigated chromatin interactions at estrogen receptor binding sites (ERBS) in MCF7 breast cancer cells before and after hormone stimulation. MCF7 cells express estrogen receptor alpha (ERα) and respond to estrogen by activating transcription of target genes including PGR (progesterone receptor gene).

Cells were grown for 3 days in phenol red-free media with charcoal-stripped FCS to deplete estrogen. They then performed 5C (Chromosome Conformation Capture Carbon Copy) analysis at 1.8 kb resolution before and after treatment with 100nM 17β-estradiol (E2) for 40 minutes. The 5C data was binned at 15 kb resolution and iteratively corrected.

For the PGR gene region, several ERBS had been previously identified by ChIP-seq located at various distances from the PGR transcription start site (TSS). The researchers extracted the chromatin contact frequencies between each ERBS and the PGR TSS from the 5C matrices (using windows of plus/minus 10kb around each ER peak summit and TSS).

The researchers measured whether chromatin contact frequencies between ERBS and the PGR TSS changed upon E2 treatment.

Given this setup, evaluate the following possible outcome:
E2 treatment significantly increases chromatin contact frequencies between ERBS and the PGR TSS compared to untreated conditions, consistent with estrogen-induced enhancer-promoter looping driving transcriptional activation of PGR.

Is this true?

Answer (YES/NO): NO